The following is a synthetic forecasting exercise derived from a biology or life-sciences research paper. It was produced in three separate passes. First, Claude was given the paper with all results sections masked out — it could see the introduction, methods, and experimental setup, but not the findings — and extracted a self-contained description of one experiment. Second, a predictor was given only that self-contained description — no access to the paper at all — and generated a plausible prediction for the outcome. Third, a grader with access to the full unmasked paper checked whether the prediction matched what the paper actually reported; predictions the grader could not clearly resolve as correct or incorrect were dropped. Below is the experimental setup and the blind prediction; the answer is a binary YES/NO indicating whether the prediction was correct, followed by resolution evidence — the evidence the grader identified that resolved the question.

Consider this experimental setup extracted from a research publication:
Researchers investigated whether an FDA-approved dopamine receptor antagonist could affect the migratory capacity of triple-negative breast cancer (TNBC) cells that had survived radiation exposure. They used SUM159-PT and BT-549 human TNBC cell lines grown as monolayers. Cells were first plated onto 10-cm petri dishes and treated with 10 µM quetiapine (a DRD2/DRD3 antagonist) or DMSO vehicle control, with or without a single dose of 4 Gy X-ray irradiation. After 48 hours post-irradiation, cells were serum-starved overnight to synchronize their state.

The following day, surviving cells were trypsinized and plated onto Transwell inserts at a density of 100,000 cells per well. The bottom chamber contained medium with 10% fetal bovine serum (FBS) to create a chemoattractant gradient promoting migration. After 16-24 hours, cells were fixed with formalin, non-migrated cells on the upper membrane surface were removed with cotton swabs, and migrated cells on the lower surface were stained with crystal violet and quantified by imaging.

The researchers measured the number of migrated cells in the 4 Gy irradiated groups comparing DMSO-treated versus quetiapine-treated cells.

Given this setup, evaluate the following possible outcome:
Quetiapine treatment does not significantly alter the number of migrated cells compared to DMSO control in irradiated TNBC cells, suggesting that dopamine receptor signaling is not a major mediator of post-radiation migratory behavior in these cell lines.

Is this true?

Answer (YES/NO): NO